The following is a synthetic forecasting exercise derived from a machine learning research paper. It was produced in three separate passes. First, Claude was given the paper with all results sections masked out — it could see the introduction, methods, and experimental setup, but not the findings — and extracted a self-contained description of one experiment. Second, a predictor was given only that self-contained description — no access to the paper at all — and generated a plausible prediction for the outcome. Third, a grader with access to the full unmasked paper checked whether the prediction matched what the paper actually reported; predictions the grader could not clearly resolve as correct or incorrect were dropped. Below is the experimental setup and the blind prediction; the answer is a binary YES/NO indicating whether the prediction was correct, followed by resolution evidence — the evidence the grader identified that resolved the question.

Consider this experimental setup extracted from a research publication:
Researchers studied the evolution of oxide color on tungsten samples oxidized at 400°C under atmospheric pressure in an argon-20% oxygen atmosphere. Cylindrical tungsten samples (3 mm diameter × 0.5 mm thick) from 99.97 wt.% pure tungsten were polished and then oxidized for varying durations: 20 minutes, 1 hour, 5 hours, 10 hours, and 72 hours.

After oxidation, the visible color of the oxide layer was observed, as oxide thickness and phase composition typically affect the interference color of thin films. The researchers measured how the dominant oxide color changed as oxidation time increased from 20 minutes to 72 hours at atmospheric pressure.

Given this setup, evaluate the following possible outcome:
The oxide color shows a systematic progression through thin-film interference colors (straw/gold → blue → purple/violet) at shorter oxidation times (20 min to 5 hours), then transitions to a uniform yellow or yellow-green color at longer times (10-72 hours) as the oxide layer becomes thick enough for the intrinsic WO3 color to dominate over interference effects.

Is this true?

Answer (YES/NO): NO